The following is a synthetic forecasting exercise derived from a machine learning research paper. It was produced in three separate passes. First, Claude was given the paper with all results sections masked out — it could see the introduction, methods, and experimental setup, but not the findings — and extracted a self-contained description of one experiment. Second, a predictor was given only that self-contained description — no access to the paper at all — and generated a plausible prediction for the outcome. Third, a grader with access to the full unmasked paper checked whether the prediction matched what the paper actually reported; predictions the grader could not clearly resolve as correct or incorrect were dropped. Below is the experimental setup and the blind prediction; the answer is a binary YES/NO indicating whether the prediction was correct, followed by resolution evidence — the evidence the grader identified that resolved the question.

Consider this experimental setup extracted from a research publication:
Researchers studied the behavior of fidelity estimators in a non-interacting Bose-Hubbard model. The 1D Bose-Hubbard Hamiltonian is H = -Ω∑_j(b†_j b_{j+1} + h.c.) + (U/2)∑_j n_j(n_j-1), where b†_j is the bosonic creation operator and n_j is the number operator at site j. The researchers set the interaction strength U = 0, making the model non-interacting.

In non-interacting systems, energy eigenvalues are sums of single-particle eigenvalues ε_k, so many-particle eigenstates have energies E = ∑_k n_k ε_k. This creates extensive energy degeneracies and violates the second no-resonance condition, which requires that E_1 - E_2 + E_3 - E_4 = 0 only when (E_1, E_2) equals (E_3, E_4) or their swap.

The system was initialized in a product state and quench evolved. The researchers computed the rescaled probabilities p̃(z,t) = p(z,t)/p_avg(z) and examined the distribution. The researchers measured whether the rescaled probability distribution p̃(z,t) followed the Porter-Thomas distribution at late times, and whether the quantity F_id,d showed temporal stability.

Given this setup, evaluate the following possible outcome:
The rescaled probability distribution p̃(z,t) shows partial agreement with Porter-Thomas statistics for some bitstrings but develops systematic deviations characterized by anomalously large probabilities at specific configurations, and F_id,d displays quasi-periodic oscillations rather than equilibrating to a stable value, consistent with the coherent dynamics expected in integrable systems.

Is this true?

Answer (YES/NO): NO